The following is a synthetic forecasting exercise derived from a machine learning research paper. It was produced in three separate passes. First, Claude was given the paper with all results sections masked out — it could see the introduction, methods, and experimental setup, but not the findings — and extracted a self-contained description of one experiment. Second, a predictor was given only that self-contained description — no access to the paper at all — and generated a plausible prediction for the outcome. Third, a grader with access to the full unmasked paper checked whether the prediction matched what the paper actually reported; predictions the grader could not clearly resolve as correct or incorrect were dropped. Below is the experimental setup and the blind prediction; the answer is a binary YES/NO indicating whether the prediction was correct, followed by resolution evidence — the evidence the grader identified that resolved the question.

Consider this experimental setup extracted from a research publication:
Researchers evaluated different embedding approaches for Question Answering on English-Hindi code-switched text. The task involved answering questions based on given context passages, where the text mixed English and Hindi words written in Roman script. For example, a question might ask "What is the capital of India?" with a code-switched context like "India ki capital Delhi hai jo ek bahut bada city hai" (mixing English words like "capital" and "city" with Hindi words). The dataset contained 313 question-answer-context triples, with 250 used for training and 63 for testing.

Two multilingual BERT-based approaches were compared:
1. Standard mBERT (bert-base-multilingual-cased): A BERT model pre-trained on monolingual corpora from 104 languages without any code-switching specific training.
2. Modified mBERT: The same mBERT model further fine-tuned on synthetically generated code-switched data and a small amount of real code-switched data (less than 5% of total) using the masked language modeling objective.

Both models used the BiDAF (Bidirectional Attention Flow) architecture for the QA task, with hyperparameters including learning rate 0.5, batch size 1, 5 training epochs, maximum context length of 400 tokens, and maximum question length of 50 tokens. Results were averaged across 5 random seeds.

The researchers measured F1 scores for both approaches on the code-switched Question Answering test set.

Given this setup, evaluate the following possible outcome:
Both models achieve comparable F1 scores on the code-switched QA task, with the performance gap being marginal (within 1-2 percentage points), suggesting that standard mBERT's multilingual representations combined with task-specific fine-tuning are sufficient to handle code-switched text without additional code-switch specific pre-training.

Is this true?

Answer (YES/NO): NO